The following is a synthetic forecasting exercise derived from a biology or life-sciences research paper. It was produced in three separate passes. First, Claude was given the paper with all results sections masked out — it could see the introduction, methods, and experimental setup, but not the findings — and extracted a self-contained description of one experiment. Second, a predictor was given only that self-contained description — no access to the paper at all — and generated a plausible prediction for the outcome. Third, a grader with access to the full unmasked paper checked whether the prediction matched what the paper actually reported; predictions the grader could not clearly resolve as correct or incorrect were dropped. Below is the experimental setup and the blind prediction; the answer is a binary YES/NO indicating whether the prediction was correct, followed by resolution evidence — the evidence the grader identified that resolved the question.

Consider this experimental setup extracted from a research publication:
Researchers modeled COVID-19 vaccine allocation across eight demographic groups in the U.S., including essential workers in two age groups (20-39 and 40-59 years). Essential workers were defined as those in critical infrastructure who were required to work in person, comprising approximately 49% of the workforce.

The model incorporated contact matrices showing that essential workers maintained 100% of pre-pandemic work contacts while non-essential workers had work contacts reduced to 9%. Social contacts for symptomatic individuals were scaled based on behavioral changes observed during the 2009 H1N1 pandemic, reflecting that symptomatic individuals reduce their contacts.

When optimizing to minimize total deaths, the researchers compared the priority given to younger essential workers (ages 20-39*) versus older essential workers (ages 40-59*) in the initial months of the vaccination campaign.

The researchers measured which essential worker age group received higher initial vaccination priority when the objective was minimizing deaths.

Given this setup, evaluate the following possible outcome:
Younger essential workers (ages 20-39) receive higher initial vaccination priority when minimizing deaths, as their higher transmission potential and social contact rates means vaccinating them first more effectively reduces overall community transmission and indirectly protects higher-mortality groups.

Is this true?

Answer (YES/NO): NO